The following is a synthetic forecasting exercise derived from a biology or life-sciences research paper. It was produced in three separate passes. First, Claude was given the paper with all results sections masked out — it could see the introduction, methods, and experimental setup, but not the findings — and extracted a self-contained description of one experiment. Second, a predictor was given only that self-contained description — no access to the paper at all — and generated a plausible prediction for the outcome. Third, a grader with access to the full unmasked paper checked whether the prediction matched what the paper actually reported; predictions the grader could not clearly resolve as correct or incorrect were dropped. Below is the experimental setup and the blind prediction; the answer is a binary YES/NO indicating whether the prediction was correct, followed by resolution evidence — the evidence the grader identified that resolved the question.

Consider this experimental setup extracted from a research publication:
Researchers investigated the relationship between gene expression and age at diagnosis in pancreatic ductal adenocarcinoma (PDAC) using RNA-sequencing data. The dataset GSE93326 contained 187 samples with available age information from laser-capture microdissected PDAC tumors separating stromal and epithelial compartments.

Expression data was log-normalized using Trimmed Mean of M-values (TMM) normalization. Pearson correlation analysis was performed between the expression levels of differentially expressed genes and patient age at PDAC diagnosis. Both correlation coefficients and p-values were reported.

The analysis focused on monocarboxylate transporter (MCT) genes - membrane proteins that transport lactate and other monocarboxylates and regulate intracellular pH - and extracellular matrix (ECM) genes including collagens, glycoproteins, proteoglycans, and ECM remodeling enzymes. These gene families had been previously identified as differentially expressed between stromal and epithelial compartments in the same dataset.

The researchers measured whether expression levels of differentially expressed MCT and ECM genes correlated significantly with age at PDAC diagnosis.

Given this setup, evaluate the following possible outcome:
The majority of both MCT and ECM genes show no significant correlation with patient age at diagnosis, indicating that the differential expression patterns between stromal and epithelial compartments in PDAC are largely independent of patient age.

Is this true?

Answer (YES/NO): YES